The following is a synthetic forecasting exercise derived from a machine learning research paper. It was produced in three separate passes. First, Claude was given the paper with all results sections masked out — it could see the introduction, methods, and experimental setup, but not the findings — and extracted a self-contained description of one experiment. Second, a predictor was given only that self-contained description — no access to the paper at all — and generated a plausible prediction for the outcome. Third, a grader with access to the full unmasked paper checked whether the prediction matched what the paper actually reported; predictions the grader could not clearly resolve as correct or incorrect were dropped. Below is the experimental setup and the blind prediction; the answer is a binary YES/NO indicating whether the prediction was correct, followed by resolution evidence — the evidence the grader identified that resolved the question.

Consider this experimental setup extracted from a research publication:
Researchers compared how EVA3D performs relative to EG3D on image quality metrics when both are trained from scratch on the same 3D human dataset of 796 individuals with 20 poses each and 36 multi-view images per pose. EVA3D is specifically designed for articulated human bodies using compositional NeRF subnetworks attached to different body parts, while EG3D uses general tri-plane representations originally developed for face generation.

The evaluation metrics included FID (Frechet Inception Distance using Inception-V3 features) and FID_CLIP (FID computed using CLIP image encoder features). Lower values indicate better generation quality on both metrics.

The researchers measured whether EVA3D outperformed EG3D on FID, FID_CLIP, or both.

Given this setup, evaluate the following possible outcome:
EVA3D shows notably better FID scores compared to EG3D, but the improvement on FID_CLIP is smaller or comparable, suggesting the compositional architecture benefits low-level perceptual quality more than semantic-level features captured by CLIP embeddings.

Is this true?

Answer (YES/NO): NO